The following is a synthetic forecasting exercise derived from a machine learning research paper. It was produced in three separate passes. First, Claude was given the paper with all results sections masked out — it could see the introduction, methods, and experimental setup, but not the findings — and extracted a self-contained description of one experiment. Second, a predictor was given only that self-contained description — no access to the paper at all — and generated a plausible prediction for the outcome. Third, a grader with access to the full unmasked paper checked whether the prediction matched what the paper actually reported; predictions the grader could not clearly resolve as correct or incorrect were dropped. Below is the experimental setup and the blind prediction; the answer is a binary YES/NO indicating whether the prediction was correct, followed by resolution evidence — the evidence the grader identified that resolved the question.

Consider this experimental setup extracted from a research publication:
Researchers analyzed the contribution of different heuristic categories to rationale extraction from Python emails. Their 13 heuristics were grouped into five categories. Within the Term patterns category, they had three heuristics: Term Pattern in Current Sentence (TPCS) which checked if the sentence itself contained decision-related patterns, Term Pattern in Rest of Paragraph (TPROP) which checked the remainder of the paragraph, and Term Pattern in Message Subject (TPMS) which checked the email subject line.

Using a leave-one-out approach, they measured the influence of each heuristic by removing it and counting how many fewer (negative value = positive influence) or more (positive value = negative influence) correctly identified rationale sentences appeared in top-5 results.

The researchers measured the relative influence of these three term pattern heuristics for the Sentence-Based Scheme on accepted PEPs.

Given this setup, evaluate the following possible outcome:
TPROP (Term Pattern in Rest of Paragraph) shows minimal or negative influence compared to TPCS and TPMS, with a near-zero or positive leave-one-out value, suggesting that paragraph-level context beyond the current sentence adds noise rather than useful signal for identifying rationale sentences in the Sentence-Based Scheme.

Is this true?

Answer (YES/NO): YES